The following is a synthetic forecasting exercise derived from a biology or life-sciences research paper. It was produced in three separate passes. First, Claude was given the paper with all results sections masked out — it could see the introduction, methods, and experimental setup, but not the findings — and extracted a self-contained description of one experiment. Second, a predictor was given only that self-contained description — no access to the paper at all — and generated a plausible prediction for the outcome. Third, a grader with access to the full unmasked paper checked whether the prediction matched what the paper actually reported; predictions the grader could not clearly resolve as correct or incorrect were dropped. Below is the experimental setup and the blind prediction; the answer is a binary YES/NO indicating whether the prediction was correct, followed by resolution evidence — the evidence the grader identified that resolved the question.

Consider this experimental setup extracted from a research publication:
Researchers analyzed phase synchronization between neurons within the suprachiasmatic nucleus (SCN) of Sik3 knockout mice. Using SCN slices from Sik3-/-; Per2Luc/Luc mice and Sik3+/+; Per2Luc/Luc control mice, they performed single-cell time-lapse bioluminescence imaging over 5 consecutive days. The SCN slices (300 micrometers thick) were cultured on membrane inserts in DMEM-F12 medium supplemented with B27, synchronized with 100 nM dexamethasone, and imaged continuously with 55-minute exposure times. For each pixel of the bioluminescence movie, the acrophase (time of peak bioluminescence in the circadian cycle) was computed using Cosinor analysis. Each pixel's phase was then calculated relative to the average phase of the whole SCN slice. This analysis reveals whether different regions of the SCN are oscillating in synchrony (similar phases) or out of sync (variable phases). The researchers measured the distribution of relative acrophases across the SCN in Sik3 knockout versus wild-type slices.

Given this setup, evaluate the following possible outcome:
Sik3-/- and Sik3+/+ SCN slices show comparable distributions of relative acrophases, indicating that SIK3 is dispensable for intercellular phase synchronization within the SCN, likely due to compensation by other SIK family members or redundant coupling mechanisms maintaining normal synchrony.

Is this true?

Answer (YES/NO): NO